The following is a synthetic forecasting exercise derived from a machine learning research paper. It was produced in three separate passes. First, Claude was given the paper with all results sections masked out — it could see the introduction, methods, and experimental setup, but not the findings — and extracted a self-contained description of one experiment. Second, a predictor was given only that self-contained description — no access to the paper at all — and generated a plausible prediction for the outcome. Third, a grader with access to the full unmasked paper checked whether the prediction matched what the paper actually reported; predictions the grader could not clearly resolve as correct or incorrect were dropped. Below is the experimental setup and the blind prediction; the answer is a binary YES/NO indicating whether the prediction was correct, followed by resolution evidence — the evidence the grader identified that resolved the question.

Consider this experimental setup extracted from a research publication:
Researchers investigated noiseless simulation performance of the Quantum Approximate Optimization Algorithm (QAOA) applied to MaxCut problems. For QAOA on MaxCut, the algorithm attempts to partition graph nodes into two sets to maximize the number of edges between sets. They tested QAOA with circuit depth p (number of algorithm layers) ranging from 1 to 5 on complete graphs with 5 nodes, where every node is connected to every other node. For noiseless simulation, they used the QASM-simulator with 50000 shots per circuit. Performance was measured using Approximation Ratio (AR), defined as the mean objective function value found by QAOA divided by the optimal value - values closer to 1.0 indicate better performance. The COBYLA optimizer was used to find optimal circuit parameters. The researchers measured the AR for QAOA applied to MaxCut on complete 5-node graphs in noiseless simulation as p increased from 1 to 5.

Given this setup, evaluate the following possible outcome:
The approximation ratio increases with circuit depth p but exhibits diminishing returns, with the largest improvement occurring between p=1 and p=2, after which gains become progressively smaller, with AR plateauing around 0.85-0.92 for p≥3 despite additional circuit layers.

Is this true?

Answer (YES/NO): NO